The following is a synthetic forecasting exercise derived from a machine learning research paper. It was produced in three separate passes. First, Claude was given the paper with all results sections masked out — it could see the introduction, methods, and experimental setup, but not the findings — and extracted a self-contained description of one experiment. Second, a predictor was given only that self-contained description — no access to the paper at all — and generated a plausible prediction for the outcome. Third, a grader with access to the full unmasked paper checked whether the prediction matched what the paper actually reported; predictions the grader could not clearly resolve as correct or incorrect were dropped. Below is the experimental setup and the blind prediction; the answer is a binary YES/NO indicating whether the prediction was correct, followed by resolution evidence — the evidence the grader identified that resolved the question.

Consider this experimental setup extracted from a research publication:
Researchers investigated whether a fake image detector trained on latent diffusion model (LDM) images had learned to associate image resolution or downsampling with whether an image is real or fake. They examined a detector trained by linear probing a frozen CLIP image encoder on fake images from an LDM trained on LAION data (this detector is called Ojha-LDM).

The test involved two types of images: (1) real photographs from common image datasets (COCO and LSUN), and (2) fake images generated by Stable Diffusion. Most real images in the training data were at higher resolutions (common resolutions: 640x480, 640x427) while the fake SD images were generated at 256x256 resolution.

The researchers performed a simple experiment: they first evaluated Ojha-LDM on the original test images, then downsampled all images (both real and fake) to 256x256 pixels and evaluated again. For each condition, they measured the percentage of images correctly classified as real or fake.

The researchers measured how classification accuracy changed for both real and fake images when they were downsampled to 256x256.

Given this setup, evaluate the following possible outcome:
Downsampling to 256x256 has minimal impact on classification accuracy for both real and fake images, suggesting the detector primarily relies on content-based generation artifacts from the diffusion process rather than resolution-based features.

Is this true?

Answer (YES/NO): NO